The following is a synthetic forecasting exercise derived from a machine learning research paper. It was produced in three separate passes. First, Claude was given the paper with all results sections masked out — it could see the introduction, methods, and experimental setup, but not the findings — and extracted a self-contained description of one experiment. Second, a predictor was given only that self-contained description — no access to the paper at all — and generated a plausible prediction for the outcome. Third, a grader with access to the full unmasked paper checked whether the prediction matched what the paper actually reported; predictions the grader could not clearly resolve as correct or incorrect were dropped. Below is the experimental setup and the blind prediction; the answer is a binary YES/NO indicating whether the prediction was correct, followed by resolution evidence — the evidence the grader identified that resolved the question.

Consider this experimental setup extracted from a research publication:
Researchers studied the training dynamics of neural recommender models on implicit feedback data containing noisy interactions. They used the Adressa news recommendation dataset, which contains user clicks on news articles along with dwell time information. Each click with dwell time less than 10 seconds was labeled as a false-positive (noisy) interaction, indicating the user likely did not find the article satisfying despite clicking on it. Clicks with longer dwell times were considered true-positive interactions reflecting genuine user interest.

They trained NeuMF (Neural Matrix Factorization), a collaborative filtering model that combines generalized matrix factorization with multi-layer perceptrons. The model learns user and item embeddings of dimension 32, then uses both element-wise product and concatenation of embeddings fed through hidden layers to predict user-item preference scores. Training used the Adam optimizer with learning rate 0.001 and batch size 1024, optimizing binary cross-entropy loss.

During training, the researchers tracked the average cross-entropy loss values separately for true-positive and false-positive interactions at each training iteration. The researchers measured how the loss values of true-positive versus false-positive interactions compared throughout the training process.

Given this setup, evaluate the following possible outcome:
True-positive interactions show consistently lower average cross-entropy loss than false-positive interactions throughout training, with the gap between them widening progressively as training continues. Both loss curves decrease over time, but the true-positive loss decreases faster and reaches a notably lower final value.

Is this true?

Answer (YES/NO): NO